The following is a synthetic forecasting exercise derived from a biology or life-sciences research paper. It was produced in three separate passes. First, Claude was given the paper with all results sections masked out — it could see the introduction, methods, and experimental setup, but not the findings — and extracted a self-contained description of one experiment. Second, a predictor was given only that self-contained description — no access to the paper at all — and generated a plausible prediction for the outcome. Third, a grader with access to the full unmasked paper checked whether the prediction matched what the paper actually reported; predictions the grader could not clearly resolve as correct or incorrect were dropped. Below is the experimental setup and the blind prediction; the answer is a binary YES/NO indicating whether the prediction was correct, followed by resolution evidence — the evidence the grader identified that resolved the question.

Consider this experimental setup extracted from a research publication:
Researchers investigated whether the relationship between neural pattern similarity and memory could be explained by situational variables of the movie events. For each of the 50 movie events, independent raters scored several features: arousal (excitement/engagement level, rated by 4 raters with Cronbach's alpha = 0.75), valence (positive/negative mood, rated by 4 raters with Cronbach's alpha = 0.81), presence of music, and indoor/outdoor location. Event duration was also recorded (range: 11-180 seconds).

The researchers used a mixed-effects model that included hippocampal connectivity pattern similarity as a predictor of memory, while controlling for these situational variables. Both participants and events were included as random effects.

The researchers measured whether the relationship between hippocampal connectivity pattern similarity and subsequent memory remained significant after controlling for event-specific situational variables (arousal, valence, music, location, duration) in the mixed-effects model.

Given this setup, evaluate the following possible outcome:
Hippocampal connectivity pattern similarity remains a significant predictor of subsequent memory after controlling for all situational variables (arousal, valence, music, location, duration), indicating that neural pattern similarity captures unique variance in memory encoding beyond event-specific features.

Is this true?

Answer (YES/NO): NO